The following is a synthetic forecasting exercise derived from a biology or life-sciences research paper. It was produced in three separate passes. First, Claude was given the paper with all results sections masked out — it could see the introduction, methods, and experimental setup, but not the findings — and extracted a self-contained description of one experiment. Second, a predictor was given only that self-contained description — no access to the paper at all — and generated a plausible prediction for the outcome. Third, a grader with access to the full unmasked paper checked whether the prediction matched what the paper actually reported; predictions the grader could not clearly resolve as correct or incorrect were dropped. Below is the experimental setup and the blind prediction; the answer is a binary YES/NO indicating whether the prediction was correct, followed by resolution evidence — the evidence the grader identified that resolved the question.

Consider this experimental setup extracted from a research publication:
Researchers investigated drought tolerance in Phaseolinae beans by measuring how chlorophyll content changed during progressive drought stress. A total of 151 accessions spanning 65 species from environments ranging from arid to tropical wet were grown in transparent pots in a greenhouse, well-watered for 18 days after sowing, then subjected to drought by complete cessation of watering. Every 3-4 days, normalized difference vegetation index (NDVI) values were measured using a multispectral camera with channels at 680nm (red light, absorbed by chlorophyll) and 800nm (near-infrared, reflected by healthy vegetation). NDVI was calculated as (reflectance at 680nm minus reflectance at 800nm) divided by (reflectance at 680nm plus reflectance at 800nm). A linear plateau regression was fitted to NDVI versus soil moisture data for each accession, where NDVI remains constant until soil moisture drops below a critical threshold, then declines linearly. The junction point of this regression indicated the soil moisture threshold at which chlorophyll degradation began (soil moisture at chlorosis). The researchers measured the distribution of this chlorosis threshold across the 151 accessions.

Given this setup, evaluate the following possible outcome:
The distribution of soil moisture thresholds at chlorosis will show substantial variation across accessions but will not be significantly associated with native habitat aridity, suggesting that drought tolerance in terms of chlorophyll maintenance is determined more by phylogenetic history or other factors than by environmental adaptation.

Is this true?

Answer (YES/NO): YES